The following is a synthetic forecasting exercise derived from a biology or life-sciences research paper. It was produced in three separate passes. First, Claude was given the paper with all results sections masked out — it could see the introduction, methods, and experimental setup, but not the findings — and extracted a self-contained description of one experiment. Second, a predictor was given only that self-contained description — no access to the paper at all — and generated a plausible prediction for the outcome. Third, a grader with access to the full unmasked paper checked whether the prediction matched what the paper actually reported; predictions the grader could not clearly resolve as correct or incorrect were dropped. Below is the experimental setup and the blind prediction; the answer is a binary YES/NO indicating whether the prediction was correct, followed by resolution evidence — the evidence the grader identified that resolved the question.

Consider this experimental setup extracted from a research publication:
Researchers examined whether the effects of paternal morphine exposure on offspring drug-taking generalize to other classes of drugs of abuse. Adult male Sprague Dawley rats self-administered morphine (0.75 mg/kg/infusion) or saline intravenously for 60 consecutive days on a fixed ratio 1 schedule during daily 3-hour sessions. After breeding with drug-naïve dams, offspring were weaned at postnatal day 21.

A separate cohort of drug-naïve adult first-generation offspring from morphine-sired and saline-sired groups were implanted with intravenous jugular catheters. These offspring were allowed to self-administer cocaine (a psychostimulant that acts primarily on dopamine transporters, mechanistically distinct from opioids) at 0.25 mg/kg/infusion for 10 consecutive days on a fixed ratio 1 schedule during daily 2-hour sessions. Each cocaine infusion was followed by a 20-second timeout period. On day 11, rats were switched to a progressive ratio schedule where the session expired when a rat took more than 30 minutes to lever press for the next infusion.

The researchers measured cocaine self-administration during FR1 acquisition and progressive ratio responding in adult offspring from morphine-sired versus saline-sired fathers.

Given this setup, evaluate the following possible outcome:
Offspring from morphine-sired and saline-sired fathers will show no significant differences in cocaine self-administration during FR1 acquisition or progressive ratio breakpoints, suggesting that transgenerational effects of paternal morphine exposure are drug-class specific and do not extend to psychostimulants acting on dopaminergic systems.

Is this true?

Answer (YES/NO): YES